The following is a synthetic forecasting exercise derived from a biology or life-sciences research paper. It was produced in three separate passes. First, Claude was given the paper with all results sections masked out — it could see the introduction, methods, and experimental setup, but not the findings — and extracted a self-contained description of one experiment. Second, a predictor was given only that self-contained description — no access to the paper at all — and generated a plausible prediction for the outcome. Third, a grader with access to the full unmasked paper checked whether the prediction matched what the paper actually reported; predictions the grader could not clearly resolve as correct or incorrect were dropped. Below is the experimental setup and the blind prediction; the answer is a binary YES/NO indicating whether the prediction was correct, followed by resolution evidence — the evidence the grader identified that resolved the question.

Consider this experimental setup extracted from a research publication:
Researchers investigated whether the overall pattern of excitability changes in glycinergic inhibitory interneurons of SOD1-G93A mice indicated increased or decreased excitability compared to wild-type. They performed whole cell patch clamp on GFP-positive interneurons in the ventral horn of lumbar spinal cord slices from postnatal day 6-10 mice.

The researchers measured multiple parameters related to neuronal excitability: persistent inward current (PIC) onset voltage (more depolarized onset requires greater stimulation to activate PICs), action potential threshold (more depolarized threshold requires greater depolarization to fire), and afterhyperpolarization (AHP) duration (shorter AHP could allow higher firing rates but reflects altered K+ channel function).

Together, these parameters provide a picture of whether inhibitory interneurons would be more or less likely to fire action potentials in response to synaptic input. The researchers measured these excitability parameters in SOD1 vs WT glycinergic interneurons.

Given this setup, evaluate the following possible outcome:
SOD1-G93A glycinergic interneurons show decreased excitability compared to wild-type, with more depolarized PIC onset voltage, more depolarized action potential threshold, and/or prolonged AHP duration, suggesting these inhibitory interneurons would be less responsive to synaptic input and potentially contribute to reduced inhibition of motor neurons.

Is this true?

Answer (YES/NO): NO